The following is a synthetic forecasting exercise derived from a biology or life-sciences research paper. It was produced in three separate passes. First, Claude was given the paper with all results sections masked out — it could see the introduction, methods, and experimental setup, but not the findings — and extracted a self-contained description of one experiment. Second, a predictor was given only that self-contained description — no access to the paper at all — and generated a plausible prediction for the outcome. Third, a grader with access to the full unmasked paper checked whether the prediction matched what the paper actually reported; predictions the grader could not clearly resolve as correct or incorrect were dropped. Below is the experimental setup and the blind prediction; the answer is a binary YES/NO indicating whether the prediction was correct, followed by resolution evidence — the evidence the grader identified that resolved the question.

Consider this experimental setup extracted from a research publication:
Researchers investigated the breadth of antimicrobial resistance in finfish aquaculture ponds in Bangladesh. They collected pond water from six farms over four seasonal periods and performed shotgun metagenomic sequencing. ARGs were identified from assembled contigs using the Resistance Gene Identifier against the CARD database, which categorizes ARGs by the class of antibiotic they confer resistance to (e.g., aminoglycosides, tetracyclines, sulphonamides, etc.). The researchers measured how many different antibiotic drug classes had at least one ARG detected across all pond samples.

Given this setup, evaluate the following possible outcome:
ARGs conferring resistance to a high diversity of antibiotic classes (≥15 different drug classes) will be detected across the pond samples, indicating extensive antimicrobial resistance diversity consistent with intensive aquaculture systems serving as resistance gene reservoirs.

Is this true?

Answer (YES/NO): YES